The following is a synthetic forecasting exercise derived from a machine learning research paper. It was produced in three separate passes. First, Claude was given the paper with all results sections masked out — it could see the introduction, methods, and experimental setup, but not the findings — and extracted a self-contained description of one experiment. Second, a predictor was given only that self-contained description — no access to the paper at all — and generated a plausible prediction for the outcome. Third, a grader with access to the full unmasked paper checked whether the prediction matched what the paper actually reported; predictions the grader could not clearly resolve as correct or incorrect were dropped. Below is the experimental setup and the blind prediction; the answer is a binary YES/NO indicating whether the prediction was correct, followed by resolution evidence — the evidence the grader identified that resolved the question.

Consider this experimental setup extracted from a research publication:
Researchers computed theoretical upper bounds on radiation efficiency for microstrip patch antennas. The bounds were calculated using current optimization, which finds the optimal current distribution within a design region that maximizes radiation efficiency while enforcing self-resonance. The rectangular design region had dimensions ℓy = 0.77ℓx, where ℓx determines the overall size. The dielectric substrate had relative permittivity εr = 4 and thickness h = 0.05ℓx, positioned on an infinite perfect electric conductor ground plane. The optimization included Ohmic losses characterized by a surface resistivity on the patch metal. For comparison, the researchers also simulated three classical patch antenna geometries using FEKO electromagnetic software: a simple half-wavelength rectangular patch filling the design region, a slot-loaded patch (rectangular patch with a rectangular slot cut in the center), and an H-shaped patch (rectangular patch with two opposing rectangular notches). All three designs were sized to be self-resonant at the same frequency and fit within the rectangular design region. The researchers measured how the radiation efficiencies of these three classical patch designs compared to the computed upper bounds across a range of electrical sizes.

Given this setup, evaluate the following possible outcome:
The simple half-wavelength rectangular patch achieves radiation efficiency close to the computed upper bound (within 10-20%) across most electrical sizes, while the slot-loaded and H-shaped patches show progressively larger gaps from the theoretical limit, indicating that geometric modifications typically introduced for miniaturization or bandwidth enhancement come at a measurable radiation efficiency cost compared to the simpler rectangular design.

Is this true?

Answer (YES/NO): NO